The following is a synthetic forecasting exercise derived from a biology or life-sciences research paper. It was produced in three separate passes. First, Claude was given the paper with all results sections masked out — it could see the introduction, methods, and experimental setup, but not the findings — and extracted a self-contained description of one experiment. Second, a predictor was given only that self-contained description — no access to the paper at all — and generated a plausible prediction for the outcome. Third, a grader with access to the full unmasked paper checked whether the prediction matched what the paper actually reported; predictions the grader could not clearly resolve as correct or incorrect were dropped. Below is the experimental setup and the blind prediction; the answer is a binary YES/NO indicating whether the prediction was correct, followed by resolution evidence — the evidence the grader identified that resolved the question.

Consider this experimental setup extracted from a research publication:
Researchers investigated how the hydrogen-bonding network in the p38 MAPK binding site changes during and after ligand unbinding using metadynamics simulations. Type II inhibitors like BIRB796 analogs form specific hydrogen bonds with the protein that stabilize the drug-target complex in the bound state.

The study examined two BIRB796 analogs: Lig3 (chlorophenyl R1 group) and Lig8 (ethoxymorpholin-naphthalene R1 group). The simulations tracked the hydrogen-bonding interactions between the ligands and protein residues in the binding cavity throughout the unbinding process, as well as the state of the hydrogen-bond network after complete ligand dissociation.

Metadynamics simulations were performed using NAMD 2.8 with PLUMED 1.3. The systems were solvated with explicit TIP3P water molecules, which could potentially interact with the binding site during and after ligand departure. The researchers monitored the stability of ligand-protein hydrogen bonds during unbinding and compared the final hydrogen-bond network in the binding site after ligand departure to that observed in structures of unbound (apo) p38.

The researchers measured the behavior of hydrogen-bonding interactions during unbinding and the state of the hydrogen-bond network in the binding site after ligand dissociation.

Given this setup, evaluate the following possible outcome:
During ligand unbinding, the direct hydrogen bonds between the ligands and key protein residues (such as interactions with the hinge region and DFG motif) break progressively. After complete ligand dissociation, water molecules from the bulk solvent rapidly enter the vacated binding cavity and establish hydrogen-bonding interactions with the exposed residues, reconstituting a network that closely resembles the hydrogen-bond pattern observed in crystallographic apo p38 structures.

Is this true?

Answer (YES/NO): YES